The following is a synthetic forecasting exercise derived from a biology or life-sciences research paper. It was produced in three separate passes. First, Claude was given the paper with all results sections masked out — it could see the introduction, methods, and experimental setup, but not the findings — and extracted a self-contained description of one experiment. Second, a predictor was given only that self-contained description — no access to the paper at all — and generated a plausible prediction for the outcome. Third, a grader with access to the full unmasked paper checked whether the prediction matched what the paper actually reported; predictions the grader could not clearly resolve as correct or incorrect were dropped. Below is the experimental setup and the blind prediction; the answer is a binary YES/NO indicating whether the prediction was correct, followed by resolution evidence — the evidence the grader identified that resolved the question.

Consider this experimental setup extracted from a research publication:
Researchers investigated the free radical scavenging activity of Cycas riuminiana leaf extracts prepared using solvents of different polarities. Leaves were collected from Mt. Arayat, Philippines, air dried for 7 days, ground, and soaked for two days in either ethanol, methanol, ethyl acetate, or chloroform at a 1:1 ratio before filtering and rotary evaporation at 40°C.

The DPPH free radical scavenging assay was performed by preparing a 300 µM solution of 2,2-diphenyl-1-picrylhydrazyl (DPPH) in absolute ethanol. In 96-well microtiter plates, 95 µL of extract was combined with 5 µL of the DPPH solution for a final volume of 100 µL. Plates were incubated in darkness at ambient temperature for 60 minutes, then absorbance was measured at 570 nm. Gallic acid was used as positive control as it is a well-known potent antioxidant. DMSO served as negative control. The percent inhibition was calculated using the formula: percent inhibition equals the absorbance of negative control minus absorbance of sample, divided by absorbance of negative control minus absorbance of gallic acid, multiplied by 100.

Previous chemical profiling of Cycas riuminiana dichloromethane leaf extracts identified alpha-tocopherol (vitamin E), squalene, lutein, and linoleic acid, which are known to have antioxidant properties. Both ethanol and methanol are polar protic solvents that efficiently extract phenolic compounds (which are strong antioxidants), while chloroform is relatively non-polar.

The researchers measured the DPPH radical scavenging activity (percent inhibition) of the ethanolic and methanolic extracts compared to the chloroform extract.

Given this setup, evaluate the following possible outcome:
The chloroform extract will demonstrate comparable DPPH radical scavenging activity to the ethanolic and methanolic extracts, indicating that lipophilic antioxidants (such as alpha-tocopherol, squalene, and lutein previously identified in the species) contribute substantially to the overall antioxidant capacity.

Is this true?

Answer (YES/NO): NO